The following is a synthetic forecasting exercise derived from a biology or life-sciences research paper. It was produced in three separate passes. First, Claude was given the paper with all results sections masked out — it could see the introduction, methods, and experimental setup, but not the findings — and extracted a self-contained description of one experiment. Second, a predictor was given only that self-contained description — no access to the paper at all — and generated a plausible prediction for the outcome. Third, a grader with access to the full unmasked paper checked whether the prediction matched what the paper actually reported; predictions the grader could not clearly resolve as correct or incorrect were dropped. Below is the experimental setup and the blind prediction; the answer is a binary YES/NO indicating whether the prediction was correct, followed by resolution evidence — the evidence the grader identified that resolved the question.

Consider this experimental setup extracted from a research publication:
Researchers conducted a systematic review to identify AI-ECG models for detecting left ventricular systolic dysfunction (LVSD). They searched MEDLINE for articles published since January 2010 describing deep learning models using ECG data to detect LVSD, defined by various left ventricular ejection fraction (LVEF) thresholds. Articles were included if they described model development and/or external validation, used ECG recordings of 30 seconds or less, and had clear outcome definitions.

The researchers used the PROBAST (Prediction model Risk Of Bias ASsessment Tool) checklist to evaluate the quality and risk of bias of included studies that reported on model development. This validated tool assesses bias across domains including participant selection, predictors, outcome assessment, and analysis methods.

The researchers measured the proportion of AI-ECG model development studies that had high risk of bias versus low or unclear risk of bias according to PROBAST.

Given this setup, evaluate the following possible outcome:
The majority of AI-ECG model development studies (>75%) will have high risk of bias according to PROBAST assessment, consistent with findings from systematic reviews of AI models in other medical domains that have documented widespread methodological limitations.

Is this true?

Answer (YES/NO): NO